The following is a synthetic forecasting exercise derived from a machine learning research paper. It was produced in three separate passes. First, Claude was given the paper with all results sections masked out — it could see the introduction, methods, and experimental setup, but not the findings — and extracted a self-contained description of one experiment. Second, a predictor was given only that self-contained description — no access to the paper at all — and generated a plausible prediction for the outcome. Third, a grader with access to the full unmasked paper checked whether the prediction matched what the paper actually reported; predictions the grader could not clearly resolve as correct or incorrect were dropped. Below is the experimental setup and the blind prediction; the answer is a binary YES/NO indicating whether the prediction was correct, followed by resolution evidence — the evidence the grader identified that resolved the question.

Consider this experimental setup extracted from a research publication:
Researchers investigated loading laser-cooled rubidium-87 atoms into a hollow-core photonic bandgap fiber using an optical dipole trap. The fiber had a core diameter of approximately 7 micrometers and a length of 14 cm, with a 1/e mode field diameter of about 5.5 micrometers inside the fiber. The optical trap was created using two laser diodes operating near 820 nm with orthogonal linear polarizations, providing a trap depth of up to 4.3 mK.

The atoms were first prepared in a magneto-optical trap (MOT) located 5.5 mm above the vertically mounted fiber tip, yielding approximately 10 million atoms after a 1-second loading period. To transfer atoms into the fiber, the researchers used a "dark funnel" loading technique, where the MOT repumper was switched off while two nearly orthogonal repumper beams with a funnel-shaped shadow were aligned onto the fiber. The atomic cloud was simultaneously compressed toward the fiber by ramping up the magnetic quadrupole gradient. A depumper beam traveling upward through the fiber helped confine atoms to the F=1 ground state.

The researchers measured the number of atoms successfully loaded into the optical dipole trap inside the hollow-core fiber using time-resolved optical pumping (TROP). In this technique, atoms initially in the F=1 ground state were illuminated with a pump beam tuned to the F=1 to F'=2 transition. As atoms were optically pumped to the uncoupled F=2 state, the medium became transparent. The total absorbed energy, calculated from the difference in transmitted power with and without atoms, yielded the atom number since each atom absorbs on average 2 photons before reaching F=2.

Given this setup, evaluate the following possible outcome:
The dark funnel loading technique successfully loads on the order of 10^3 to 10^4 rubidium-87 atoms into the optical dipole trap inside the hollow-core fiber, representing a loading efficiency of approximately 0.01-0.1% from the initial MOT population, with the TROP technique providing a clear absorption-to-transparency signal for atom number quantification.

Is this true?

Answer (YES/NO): NO